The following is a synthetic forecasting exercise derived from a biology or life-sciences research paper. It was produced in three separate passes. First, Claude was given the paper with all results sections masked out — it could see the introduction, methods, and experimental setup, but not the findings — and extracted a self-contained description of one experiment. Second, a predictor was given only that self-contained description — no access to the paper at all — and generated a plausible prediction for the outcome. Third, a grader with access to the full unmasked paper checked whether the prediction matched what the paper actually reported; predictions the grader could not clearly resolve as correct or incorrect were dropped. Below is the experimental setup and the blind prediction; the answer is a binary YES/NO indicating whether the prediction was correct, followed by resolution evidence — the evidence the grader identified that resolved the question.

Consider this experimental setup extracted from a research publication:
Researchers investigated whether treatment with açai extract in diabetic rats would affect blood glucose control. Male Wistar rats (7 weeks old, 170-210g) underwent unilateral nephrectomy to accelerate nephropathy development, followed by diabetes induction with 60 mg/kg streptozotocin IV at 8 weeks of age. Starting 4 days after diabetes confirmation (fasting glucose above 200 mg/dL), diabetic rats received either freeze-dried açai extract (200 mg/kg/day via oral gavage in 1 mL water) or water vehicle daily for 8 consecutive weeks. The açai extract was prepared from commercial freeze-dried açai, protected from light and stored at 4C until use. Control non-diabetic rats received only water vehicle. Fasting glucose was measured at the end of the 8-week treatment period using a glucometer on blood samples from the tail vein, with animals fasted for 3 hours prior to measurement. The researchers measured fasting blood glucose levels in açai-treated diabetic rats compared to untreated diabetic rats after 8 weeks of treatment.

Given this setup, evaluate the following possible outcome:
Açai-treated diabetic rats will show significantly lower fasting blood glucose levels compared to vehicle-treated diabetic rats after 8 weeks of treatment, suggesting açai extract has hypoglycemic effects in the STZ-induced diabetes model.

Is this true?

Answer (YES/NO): NO